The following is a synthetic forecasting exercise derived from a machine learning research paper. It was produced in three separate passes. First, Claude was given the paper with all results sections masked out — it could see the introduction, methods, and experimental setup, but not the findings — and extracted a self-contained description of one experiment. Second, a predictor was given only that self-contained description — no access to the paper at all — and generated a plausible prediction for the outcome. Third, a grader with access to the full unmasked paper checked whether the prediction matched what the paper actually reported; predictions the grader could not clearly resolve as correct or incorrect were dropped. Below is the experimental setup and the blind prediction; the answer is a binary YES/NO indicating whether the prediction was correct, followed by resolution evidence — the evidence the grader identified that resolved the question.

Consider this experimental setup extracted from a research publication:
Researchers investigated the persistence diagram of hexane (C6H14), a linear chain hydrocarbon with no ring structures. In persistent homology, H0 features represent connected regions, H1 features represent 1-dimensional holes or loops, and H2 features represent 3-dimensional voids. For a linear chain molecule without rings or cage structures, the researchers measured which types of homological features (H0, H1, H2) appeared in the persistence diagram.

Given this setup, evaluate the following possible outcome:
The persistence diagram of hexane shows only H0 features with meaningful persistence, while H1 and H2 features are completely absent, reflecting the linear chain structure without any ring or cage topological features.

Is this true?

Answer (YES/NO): YES